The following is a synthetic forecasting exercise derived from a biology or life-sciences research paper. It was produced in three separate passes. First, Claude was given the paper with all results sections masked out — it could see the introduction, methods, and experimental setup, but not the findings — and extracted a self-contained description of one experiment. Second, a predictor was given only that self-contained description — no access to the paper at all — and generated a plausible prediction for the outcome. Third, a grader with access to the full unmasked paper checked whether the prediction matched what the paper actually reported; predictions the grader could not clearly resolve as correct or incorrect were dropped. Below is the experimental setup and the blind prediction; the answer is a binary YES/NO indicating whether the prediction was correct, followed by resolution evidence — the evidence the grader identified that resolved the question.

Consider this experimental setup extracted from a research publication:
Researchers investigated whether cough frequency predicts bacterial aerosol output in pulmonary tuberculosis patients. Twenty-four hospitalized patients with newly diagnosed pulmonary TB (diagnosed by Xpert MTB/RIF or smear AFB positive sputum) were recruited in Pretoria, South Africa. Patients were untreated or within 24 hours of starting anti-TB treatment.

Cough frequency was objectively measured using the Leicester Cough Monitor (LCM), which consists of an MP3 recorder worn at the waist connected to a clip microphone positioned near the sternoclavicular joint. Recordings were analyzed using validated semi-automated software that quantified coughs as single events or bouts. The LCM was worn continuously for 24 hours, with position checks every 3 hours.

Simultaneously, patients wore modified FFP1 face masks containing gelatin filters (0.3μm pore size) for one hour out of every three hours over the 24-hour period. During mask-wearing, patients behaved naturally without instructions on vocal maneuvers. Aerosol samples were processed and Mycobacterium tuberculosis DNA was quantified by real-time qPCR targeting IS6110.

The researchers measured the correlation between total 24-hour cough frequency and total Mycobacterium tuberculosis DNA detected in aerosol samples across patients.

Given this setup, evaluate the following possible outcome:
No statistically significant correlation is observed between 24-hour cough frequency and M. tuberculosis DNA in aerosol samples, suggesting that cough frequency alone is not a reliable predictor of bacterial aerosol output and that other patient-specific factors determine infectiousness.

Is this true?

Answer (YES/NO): YES